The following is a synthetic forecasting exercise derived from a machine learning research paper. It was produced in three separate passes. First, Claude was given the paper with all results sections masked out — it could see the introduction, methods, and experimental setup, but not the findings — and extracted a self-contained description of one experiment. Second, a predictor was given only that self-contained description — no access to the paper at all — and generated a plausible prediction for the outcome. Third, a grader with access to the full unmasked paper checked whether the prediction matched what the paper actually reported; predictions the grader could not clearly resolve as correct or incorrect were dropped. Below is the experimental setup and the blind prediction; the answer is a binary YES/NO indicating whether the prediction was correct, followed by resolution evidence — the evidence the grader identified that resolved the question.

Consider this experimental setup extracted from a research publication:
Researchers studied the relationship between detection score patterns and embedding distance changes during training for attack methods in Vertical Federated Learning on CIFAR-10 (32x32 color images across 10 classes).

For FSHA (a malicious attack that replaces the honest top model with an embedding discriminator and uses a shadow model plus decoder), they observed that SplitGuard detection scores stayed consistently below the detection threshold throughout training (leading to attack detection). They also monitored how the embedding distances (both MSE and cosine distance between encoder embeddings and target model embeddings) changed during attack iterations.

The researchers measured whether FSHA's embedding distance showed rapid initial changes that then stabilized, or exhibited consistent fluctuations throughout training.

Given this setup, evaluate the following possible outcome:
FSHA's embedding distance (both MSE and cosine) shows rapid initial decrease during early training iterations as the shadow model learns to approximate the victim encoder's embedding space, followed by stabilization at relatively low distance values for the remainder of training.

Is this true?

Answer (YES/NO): NO